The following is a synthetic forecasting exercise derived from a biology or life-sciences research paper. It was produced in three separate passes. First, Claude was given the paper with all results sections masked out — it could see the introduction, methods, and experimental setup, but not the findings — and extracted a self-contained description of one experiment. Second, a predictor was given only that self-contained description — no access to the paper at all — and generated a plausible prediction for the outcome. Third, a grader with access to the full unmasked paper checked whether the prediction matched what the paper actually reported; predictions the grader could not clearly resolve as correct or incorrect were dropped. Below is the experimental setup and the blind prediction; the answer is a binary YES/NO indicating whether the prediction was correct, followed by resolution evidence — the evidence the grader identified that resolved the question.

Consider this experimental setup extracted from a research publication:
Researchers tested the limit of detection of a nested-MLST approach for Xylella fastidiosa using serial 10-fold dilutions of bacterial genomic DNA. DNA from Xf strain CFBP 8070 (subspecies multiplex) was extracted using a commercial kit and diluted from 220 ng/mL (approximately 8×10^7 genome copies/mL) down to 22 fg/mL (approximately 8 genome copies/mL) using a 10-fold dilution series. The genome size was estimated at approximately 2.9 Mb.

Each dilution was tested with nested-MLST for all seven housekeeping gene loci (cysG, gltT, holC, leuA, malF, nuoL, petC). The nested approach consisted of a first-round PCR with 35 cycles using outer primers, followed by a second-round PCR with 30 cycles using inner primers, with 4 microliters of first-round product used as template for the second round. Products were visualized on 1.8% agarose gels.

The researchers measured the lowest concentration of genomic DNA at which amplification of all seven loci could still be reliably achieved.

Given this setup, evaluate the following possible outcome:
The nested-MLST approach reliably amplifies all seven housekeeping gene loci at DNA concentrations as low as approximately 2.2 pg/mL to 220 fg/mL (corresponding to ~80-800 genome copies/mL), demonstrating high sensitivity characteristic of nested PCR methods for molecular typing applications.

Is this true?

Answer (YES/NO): NO